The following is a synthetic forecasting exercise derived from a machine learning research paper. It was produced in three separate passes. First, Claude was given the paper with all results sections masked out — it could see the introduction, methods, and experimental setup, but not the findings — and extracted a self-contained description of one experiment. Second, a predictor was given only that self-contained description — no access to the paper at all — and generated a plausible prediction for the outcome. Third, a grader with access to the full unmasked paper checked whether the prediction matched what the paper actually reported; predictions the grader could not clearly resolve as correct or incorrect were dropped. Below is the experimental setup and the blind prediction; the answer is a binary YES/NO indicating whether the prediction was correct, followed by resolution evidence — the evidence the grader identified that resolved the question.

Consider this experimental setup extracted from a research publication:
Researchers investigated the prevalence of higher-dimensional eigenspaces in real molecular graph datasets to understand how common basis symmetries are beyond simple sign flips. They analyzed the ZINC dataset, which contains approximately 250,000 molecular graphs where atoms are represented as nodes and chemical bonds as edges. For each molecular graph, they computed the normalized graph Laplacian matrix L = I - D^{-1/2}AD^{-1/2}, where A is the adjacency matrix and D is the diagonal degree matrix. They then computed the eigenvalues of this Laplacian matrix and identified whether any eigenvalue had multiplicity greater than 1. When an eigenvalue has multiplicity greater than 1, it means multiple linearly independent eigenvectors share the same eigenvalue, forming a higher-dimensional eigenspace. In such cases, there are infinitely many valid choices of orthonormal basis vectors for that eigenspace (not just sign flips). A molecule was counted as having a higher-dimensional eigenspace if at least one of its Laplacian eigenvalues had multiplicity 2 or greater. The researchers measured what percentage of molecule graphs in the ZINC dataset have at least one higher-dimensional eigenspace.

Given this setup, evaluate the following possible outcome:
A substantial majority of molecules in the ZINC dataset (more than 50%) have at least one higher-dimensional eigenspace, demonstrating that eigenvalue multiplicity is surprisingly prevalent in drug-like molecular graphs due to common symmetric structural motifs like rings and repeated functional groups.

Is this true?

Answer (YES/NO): YES